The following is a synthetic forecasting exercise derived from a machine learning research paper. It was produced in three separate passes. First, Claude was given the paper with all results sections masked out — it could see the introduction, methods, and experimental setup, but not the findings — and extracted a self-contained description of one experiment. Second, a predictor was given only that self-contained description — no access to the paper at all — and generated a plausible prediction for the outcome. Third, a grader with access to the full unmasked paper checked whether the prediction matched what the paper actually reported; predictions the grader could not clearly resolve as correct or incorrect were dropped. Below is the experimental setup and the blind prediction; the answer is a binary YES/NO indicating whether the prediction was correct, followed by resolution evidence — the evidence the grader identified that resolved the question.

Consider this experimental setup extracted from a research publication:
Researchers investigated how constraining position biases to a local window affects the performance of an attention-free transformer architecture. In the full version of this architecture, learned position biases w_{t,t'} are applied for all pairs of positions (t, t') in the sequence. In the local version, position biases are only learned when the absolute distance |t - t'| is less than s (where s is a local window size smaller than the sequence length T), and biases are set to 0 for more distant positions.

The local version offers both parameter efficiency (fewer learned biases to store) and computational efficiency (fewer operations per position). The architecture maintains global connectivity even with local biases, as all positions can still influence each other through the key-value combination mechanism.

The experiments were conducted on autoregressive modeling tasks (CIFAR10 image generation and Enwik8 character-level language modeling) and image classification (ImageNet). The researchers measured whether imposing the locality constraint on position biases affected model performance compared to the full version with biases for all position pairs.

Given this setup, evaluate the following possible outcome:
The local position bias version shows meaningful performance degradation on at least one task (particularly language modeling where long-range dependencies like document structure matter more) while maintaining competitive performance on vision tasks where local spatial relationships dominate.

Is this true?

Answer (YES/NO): NO